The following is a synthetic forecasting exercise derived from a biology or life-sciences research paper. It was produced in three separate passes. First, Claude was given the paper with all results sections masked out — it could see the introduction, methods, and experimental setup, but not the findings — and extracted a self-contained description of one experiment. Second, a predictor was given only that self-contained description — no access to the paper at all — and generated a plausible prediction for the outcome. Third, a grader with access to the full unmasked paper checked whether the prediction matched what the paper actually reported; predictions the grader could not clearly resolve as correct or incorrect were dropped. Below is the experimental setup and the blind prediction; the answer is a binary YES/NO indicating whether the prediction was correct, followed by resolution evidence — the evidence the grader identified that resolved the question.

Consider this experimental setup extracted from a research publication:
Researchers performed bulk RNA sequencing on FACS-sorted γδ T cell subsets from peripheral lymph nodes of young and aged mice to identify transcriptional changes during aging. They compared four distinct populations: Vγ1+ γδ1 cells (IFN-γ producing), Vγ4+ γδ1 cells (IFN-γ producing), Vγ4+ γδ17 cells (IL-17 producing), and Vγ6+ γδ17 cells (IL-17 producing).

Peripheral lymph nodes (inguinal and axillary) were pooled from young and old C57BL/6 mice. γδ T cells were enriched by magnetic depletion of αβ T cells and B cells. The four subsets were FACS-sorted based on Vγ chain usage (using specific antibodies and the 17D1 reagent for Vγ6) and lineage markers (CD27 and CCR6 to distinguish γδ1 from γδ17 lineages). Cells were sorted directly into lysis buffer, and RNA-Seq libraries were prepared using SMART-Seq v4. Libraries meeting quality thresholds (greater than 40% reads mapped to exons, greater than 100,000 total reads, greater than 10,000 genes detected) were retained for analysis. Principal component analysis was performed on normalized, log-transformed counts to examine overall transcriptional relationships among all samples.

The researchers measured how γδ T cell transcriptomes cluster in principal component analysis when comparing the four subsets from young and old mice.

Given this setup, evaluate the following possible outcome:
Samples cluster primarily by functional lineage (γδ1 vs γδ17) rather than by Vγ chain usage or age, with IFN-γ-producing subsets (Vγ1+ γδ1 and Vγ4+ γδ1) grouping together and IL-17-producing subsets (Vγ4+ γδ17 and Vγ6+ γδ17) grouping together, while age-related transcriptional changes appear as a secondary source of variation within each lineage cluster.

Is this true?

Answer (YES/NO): YES